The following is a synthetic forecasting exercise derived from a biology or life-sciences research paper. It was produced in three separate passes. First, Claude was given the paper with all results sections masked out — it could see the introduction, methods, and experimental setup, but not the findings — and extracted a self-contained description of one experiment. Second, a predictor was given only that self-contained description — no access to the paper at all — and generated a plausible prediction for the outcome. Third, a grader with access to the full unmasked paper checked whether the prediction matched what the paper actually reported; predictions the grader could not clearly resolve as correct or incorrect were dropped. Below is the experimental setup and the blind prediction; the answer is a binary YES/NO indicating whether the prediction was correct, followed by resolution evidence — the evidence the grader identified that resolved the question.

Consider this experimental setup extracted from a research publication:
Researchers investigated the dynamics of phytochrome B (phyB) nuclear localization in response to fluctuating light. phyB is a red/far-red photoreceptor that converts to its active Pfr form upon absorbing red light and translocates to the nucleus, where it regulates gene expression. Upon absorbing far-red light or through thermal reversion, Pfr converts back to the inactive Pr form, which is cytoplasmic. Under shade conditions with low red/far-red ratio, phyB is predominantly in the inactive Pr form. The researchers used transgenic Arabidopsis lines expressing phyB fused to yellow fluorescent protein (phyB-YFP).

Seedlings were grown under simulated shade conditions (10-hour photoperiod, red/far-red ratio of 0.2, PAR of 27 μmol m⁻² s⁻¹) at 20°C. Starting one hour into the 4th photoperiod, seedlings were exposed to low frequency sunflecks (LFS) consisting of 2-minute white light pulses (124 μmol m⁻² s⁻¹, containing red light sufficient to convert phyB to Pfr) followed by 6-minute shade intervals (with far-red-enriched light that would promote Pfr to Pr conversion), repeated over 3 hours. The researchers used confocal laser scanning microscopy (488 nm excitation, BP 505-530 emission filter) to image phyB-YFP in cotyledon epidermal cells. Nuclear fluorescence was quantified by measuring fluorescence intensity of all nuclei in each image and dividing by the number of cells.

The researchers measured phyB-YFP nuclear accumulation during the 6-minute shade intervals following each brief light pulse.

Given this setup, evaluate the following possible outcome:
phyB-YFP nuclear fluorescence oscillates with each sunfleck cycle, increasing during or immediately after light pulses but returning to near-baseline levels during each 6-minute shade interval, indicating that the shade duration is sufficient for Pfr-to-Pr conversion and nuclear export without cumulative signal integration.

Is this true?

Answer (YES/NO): NO